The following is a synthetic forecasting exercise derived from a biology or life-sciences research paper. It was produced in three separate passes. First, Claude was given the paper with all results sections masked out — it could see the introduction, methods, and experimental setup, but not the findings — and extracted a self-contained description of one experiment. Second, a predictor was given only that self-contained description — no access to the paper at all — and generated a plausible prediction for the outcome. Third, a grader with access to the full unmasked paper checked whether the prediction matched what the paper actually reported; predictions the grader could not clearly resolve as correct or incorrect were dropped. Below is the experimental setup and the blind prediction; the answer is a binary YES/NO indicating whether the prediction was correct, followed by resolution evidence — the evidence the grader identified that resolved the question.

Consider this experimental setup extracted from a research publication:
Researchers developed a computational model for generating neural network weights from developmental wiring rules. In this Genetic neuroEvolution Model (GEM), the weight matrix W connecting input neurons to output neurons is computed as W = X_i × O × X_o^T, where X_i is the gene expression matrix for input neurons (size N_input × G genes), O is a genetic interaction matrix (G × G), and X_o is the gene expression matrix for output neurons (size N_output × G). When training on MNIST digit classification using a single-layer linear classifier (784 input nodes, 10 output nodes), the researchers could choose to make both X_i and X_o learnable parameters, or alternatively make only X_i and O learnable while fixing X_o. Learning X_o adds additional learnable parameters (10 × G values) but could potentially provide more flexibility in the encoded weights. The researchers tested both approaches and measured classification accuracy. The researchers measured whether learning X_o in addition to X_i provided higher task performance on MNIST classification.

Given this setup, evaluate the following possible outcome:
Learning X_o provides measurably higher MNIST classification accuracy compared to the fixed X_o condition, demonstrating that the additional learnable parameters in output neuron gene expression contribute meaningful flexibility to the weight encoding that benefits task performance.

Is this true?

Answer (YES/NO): NO